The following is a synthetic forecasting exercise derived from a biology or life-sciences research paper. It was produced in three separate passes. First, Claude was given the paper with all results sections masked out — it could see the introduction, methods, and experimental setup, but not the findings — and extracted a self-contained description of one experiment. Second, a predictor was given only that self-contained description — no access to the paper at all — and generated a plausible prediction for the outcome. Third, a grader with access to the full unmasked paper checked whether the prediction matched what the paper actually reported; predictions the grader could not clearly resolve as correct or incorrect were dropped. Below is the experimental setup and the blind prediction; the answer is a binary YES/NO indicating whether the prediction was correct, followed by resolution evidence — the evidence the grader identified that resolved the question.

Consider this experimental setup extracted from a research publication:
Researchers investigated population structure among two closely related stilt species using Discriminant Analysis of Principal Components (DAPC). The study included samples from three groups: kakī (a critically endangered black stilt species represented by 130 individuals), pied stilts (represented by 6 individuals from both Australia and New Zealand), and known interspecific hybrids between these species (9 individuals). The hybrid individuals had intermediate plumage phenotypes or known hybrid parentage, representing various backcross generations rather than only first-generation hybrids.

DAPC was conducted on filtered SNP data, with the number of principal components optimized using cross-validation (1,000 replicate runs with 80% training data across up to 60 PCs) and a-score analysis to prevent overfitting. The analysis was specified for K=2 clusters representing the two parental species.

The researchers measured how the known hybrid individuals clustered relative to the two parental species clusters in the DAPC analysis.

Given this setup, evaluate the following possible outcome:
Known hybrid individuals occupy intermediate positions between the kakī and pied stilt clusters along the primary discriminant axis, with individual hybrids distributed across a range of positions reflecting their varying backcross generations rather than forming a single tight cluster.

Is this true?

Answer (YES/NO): YES